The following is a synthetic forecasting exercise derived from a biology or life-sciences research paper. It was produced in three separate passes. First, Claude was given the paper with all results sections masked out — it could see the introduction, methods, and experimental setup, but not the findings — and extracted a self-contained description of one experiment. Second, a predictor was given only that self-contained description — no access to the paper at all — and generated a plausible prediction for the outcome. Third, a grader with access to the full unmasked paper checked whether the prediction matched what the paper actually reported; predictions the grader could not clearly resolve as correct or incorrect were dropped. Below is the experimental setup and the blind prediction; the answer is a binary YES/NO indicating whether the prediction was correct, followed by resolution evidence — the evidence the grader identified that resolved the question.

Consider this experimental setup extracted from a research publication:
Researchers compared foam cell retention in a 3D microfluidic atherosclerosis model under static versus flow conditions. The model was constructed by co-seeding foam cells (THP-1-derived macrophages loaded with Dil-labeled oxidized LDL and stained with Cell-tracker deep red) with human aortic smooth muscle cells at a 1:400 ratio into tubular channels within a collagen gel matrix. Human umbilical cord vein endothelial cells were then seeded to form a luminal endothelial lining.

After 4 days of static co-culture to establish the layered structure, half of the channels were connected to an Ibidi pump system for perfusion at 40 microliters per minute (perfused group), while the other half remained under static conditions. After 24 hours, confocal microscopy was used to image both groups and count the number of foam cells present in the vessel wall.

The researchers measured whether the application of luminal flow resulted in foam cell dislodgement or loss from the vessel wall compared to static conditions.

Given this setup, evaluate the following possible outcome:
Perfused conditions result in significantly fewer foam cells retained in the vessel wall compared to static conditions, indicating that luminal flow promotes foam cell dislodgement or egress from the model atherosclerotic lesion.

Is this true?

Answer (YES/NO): NO